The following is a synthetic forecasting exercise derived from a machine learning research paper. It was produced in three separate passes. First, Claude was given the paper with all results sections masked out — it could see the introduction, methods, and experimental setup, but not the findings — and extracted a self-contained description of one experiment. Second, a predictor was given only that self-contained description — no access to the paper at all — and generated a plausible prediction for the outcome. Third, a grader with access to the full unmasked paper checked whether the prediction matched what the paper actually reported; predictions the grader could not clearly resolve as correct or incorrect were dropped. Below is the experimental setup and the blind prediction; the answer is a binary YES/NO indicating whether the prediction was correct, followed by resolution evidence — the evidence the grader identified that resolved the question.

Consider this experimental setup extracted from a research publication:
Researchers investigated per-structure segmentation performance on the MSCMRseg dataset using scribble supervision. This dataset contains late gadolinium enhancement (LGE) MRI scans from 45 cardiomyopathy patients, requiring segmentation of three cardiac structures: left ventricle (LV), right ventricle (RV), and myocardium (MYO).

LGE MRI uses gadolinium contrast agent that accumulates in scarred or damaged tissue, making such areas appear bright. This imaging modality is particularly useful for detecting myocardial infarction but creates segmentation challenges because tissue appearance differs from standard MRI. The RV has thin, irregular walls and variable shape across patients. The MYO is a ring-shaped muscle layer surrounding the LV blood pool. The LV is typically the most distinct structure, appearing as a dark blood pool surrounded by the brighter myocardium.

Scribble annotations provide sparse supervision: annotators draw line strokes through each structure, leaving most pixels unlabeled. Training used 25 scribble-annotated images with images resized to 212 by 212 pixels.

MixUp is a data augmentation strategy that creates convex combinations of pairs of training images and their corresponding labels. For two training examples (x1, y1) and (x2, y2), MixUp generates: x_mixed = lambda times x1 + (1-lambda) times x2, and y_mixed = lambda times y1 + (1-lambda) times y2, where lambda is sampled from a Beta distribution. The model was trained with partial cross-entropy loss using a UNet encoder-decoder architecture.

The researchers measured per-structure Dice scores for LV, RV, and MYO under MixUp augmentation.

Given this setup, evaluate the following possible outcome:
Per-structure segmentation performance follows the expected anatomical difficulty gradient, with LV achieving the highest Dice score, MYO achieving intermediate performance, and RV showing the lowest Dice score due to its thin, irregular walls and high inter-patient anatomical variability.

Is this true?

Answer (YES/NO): NO